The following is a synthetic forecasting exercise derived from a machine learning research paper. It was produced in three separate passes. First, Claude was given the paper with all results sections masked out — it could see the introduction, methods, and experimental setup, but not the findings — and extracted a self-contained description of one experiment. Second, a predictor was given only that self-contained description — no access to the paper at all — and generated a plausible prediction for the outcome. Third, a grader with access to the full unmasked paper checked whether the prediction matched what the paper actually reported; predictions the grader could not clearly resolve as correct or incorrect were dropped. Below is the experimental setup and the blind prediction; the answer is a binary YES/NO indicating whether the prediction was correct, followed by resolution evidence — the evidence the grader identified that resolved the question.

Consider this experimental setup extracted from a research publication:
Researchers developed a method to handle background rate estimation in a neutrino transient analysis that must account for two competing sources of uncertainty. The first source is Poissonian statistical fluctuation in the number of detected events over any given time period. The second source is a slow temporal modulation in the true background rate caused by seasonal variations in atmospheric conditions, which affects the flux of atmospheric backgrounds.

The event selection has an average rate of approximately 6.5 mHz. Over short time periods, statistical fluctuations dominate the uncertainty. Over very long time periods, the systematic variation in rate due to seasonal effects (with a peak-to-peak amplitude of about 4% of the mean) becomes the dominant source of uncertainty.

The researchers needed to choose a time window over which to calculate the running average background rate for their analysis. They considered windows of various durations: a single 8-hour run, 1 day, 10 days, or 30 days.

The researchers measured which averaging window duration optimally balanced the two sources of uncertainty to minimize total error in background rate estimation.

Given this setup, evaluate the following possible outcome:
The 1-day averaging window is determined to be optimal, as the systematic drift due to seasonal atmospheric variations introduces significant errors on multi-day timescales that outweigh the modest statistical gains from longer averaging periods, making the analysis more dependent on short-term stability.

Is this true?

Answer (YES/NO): NO